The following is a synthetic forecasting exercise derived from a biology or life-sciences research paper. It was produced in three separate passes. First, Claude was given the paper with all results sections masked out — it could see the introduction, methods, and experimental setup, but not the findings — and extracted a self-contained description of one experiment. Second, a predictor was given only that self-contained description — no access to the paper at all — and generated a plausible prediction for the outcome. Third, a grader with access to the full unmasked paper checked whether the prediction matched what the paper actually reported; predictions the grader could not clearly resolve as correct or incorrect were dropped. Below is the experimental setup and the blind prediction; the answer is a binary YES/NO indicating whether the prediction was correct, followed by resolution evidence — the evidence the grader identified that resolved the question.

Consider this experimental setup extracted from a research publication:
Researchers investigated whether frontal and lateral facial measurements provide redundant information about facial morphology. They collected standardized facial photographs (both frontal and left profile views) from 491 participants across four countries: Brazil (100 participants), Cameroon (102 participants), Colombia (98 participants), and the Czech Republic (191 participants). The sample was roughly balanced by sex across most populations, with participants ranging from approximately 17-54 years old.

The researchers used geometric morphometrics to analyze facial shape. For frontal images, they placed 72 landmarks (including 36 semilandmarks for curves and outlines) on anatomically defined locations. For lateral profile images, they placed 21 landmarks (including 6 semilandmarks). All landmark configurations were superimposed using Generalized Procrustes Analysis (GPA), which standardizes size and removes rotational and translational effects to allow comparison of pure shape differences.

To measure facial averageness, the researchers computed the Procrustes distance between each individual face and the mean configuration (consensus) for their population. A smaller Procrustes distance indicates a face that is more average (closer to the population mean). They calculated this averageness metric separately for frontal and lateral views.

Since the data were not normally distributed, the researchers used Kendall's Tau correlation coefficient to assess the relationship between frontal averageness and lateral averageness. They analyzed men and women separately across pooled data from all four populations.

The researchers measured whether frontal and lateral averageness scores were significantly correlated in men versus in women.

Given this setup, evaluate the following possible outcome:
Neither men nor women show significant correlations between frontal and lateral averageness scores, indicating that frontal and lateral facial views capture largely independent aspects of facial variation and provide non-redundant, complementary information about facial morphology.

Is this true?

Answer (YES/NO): NO